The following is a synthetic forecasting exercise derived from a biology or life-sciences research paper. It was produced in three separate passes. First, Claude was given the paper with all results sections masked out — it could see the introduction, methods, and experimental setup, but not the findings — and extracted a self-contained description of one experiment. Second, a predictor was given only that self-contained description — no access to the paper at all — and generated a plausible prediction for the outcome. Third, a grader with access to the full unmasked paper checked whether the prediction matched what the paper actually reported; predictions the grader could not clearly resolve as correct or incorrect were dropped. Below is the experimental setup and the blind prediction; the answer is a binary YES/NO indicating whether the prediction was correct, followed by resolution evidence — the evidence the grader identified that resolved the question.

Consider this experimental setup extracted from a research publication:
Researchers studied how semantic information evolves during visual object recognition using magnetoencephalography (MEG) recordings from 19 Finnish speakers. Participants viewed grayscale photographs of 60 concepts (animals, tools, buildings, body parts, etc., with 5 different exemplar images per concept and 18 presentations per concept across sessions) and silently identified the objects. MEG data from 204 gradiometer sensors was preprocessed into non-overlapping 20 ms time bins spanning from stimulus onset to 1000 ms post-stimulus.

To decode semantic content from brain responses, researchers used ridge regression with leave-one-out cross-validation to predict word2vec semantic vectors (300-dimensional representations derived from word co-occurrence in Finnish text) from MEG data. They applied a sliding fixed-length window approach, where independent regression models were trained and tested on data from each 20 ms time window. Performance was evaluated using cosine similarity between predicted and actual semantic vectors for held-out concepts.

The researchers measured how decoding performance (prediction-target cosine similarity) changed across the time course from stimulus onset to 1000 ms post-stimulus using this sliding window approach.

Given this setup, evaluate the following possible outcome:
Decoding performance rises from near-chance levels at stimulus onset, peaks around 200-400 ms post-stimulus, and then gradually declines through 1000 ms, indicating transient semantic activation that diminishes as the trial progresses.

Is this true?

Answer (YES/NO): NO